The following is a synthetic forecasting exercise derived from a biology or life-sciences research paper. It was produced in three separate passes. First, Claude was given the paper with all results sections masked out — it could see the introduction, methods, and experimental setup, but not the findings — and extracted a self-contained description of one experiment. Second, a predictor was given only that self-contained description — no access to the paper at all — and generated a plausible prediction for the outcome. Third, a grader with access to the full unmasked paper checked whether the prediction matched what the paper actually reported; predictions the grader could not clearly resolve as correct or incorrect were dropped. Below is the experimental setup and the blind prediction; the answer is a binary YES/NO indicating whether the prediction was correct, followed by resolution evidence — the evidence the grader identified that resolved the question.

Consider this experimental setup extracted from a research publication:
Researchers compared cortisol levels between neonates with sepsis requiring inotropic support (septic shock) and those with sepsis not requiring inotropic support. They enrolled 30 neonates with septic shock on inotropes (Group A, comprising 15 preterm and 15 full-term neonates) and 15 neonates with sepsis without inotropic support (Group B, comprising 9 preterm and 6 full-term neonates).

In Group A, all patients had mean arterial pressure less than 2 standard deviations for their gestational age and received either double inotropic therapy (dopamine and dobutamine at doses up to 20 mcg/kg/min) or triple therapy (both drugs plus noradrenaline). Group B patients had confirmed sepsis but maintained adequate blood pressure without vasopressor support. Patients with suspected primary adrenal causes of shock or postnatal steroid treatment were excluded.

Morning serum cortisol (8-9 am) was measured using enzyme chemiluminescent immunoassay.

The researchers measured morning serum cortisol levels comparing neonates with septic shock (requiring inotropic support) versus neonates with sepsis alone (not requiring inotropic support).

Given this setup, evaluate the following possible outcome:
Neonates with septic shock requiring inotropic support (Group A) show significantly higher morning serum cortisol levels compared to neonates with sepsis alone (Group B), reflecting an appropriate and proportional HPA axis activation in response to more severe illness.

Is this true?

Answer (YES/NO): NO